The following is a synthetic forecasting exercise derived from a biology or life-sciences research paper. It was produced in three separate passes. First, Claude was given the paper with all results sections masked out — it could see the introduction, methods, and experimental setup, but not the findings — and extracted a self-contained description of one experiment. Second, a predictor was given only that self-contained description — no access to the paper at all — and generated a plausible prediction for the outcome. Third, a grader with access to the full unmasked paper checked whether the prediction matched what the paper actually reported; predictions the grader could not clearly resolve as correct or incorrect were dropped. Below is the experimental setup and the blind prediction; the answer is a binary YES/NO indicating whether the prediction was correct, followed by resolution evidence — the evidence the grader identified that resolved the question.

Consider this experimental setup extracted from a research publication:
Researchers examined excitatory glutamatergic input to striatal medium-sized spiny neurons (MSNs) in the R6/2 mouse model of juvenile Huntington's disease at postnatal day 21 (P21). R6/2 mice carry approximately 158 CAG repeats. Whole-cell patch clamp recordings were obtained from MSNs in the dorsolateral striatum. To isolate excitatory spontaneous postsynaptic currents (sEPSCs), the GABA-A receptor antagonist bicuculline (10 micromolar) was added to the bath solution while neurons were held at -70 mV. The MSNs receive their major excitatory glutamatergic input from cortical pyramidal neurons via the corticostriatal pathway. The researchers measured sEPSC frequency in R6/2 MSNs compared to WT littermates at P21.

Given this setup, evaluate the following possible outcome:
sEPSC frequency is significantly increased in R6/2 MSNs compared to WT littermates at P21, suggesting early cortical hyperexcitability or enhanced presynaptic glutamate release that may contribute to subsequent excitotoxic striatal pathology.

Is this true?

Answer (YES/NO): NO